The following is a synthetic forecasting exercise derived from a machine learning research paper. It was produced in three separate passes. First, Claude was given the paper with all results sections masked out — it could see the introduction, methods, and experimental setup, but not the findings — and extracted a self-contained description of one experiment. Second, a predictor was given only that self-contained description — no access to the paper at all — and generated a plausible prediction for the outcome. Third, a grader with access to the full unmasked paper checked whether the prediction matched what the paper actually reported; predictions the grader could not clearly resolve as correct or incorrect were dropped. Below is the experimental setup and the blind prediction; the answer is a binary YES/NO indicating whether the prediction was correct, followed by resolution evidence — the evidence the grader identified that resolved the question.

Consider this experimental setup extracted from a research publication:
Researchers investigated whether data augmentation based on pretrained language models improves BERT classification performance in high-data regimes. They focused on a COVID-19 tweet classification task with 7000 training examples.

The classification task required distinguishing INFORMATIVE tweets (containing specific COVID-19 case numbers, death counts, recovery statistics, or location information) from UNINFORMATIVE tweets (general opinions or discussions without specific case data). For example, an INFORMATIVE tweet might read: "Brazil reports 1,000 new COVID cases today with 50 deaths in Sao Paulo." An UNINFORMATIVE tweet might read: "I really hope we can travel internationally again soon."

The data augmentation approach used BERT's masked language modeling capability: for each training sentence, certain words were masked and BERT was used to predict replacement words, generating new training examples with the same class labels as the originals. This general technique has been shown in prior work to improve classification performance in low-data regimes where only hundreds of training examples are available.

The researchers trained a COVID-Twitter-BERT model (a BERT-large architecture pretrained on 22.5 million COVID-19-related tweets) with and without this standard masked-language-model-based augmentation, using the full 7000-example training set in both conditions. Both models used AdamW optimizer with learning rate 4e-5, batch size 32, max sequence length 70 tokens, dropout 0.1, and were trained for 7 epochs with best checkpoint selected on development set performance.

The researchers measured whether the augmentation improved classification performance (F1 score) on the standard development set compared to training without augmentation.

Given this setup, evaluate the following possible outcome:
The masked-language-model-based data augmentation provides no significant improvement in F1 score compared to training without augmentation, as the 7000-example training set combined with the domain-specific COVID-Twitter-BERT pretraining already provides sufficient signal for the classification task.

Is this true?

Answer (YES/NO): YES